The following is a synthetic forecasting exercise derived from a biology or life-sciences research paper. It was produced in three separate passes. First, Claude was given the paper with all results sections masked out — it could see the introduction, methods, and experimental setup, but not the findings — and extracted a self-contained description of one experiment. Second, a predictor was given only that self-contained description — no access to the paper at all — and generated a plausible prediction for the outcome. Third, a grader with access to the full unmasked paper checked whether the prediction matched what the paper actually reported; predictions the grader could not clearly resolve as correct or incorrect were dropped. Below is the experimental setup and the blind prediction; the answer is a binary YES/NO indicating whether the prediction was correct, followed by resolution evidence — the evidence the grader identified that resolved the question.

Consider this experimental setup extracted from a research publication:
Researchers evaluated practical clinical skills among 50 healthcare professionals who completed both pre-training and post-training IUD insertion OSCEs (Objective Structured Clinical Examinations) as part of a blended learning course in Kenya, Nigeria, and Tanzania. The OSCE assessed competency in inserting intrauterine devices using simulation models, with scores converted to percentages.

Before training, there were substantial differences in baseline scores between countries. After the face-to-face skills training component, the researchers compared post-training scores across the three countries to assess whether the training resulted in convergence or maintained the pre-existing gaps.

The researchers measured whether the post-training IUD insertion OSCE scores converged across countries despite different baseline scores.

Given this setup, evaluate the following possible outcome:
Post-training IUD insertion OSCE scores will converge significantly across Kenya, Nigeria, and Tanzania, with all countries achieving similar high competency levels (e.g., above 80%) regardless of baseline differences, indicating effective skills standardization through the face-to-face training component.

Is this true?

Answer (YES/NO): YES